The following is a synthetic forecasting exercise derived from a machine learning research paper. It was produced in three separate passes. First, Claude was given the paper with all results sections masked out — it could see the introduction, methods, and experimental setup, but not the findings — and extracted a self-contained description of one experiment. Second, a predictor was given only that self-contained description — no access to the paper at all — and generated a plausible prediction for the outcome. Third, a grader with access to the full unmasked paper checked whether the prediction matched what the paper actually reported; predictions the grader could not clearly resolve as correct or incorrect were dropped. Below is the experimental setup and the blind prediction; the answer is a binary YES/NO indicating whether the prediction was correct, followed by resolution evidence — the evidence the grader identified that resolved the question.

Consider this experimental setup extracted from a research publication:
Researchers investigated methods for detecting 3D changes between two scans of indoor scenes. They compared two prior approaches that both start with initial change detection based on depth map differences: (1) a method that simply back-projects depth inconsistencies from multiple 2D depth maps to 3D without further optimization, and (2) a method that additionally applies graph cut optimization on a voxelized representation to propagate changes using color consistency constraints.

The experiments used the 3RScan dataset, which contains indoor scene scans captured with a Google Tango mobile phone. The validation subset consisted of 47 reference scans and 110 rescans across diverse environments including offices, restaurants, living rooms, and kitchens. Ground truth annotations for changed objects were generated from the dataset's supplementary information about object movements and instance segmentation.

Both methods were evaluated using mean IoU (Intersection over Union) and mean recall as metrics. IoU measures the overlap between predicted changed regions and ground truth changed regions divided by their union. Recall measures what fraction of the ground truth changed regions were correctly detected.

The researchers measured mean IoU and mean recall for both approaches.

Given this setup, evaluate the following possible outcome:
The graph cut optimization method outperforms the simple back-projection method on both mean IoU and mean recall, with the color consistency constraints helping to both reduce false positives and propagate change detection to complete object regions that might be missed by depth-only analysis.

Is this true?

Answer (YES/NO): NO